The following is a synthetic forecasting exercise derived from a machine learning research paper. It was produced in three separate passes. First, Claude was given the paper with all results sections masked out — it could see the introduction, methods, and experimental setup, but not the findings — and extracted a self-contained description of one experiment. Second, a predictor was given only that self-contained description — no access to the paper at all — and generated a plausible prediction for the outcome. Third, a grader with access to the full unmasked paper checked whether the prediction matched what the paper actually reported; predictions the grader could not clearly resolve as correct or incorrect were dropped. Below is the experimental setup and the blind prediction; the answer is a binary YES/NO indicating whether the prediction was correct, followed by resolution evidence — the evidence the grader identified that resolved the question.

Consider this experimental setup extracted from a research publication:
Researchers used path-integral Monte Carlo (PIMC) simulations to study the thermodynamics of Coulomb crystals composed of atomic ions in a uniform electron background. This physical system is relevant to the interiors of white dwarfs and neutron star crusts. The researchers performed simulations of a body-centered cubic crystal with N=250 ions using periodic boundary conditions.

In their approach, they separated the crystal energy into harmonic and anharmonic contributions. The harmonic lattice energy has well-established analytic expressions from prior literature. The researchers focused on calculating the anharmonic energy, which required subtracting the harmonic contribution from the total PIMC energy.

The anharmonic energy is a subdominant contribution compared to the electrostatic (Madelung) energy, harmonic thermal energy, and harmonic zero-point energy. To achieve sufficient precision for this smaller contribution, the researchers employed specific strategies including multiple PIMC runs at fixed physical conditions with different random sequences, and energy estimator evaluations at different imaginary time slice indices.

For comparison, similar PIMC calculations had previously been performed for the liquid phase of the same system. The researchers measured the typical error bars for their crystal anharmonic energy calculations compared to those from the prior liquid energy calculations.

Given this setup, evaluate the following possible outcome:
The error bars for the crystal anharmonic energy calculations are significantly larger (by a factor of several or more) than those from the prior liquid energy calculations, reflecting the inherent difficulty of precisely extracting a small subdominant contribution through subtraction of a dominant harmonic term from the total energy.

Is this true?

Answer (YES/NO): NO